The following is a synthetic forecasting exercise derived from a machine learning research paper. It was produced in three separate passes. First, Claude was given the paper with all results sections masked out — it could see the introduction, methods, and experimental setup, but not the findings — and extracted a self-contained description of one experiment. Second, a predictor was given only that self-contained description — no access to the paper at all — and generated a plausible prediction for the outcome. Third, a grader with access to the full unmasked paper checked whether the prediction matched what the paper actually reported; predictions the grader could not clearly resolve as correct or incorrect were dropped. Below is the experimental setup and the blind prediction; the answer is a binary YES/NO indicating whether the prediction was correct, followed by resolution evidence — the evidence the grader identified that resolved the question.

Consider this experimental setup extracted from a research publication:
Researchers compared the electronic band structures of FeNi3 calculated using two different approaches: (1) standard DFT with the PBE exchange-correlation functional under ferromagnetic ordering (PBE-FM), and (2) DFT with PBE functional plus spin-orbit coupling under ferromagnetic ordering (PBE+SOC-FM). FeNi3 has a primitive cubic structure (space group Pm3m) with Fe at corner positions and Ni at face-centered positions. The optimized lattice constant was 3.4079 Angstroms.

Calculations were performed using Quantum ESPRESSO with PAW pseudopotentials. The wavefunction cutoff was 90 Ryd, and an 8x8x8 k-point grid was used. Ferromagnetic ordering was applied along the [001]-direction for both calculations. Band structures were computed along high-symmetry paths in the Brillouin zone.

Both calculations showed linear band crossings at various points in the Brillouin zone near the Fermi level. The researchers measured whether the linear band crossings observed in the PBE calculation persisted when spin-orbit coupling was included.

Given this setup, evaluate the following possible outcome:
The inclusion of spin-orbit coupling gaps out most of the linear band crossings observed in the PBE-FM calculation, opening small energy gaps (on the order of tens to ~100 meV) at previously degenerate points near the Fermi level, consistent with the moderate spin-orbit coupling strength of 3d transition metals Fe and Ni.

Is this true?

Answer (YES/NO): NO